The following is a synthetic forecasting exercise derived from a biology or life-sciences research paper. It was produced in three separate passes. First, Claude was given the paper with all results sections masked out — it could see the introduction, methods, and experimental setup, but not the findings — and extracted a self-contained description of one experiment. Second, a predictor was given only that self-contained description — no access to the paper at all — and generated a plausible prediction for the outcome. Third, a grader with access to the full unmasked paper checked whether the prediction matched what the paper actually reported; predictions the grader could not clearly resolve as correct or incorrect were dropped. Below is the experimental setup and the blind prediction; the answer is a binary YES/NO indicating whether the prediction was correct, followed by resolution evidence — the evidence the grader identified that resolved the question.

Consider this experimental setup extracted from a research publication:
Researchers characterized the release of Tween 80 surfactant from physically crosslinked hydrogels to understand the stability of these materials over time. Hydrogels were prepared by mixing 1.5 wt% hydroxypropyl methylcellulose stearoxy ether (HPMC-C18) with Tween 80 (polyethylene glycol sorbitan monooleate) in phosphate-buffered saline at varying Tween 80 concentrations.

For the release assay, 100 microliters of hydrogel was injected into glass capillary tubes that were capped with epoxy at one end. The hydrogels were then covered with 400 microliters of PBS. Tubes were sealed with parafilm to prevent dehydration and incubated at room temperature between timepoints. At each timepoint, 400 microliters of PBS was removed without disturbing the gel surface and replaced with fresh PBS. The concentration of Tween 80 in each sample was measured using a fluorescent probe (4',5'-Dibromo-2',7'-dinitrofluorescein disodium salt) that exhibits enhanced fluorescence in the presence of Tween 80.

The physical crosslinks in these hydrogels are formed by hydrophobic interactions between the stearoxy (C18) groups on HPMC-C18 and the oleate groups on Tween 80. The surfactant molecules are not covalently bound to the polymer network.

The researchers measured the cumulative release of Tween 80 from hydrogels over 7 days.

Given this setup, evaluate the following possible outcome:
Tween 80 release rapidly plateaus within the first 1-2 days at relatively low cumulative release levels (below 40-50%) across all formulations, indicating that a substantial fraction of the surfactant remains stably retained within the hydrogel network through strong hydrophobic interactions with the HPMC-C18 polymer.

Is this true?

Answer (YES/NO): YES